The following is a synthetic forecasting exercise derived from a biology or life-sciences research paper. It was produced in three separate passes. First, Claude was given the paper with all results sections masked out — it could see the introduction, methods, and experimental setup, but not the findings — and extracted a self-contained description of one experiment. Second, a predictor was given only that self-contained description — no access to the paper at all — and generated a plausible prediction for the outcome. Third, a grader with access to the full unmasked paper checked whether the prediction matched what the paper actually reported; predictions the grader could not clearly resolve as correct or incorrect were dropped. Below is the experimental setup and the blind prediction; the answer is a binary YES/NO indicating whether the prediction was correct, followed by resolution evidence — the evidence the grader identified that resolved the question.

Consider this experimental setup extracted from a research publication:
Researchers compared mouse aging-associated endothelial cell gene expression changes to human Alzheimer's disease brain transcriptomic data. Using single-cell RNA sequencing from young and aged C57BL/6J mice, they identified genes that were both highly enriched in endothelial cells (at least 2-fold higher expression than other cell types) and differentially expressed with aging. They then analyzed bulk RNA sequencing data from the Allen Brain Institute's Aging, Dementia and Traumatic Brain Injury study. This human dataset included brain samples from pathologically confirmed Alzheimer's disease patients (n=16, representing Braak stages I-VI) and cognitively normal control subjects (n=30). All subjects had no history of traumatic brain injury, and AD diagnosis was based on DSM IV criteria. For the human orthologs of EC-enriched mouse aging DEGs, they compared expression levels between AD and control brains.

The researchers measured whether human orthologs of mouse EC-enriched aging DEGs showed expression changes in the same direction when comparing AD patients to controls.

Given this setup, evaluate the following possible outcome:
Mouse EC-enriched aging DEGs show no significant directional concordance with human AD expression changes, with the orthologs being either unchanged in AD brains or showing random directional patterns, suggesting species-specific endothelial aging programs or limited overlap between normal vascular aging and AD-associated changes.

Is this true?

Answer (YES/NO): NO